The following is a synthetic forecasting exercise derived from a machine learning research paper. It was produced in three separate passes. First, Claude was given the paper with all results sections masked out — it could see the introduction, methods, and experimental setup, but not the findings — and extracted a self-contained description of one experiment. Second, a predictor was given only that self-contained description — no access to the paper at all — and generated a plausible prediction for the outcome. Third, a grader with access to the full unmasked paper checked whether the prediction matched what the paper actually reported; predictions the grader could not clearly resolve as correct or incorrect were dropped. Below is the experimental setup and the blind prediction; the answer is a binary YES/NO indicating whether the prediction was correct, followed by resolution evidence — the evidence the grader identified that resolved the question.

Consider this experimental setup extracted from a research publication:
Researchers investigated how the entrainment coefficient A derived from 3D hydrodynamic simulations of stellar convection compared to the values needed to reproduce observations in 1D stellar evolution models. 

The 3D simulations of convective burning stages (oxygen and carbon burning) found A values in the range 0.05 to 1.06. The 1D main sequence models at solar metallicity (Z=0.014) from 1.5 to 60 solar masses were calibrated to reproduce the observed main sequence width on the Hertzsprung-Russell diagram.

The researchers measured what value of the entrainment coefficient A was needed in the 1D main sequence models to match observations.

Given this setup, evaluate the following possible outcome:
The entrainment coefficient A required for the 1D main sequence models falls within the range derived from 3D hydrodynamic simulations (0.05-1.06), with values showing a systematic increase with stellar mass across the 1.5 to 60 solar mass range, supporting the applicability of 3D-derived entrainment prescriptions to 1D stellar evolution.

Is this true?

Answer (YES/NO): NO